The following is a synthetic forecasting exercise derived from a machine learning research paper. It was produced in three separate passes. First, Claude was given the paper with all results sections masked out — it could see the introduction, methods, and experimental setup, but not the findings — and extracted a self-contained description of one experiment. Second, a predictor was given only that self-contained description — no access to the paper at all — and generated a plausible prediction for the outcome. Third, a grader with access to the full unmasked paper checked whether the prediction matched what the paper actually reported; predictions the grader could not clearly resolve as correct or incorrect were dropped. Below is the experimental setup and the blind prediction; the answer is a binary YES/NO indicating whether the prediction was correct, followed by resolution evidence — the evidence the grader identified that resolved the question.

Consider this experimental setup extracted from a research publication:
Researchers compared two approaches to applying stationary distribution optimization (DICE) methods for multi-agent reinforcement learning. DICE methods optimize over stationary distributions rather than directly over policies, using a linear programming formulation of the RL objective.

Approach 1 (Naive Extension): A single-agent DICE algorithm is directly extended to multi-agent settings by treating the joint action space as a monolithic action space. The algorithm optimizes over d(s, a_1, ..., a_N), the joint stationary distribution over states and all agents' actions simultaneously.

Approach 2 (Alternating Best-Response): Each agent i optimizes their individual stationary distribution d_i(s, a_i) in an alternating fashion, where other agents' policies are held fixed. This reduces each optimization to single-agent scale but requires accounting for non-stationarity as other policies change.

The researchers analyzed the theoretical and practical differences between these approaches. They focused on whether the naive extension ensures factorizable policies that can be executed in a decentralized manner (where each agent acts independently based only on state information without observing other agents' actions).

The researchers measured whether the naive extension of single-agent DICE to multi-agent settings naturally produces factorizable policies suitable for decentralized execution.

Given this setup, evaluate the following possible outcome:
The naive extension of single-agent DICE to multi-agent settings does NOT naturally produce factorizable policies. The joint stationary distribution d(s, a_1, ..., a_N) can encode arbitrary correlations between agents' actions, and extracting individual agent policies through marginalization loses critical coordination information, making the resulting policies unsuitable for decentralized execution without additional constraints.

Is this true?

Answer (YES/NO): YES